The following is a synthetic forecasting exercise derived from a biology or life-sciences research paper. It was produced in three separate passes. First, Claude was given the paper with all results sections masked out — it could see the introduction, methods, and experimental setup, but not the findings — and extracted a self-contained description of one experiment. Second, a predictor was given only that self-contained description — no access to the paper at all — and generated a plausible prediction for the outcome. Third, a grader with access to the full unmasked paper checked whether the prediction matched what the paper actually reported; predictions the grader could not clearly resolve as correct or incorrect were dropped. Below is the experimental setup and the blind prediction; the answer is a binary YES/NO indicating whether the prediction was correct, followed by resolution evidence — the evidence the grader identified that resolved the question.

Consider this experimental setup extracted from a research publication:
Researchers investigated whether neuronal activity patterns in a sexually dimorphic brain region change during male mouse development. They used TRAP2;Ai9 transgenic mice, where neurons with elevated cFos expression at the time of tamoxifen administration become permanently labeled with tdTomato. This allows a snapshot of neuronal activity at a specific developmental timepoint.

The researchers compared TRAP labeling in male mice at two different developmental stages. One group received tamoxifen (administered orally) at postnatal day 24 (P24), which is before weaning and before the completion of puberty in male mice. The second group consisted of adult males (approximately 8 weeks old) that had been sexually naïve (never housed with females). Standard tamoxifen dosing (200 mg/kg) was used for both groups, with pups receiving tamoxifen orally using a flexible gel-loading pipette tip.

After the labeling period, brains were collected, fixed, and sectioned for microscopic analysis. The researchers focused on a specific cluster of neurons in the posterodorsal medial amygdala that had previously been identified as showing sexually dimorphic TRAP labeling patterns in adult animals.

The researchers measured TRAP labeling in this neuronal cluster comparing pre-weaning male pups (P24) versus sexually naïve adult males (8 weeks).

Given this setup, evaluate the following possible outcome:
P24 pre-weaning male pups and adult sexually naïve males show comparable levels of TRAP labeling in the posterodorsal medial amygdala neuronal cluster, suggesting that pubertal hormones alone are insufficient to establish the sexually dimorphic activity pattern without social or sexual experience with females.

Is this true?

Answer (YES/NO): NO